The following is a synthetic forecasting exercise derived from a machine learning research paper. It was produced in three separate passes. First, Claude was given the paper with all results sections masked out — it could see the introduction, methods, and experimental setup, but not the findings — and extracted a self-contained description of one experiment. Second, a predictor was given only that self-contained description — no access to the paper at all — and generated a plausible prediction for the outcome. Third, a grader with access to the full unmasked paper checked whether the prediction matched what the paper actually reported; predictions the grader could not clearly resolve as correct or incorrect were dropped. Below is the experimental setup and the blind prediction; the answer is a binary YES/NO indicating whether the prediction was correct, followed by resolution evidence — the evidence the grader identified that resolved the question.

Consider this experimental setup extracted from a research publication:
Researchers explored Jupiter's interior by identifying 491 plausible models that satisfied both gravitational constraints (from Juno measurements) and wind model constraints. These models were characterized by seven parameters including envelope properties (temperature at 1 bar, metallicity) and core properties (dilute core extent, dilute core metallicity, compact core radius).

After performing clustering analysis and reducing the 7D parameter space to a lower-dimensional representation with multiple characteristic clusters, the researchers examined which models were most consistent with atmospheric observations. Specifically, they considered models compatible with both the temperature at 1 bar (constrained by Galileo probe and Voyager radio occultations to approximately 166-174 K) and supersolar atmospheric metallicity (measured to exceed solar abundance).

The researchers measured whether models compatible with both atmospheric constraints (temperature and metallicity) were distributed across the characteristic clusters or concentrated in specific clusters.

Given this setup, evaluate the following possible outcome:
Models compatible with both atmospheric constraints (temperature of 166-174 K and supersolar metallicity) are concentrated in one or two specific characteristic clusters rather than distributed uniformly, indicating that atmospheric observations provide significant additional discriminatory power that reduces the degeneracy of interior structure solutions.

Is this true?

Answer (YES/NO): YES